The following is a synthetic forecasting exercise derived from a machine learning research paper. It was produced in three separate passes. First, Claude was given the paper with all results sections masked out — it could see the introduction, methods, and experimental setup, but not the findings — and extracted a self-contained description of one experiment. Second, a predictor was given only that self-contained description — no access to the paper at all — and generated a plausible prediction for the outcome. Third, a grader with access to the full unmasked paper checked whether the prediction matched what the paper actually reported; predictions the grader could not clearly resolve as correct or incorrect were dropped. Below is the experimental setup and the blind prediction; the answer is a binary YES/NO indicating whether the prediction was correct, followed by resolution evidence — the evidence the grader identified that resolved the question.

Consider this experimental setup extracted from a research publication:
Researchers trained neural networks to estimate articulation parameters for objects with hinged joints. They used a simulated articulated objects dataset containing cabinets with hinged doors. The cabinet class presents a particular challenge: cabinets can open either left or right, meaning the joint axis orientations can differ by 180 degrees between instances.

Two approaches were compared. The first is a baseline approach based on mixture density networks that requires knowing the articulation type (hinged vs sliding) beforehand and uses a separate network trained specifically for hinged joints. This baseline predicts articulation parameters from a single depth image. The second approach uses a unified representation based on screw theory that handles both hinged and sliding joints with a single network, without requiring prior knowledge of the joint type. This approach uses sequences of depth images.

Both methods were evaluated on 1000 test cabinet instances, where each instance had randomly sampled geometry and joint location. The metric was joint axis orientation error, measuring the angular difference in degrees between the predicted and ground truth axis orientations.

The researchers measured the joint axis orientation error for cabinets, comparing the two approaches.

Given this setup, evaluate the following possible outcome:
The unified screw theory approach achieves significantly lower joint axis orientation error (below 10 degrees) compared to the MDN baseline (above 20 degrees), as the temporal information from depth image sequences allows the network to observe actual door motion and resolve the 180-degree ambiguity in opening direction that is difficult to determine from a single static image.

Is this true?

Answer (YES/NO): NO